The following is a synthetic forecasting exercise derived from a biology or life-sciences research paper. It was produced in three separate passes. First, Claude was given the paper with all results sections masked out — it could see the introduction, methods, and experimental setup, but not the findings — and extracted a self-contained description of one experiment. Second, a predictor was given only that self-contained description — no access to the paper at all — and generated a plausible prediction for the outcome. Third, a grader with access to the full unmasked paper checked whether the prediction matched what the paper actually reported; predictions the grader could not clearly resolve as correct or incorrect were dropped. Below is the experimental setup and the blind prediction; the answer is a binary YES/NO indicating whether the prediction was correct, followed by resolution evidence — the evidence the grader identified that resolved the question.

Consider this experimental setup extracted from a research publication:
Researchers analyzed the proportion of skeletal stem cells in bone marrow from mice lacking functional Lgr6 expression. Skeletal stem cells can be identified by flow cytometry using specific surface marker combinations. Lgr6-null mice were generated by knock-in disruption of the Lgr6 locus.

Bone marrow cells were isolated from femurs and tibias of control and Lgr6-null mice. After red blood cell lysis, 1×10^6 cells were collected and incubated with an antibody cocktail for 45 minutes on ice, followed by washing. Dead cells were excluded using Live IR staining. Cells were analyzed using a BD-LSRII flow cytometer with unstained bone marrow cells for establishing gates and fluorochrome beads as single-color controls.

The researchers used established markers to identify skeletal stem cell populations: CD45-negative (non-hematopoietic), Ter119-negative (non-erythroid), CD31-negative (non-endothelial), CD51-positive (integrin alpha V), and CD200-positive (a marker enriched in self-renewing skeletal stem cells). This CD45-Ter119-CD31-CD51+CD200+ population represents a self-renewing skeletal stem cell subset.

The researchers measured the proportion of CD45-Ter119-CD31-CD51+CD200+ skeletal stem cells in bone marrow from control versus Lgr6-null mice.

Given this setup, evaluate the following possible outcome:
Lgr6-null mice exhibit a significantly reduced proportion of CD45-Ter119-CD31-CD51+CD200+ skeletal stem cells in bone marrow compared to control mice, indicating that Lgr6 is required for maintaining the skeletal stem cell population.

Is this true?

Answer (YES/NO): YES